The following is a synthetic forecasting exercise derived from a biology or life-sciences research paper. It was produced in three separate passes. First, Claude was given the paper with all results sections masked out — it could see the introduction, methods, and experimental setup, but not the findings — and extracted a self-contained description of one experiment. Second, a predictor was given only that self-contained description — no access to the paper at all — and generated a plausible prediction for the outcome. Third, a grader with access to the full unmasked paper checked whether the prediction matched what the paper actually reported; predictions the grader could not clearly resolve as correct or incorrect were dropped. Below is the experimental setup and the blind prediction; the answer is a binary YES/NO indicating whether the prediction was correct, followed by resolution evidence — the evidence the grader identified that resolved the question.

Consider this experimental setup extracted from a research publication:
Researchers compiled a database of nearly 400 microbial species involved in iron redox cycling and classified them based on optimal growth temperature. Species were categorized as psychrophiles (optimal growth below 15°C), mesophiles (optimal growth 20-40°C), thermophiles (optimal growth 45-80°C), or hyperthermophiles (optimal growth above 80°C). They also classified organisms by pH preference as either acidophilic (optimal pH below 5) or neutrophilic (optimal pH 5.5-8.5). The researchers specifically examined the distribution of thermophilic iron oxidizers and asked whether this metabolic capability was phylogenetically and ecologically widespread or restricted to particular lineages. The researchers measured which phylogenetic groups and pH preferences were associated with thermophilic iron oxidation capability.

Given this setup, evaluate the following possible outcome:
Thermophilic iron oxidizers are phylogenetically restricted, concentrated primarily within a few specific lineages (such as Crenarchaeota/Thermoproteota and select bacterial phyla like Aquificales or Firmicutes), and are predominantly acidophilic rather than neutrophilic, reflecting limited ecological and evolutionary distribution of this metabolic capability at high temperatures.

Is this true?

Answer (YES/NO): YES